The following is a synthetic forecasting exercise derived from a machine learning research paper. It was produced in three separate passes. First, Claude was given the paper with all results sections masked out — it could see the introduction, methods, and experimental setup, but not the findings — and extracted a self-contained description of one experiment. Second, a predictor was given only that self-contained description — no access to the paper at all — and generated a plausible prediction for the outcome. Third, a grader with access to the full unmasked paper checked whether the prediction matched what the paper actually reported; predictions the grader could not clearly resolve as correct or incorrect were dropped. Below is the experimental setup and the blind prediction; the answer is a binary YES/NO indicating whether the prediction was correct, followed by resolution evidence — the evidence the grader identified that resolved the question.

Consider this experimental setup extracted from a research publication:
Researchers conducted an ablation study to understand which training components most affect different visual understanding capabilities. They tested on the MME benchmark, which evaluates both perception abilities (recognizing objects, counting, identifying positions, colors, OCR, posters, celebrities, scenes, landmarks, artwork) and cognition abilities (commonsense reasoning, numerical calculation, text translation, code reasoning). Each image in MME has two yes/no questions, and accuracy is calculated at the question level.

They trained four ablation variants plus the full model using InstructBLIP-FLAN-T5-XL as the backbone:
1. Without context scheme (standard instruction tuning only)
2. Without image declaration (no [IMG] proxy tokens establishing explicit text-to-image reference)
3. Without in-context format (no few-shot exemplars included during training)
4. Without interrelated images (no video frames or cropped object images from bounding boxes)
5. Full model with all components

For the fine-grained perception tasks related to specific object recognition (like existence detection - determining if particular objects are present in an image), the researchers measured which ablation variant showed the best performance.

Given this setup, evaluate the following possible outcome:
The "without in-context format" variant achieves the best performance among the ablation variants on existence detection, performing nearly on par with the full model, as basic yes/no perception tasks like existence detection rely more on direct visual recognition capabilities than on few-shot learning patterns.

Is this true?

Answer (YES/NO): NO